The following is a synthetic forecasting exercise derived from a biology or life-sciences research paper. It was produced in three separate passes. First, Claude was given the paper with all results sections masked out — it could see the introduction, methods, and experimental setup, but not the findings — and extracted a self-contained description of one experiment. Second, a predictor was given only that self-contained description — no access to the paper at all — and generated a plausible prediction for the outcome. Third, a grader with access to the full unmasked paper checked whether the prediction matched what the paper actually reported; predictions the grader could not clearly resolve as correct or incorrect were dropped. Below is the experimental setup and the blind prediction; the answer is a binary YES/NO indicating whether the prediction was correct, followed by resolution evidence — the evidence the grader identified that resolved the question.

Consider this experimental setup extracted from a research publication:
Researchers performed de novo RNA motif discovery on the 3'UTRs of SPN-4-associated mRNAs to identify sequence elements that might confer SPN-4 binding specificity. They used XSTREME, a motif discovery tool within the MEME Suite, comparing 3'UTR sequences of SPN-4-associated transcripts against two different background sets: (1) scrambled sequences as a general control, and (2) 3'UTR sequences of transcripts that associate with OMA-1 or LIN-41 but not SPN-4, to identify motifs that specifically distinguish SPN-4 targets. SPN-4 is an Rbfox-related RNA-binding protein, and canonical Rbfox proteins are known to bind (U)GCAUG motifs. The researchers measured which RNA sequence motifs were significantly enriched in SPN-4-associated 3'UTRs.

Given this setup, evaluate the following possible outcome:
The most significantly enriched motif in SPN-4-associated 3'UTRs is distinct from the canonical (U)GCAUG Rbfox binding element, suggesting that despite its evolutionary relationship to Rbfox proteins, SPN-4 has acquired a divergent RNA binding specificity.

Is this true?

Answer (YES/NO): NO